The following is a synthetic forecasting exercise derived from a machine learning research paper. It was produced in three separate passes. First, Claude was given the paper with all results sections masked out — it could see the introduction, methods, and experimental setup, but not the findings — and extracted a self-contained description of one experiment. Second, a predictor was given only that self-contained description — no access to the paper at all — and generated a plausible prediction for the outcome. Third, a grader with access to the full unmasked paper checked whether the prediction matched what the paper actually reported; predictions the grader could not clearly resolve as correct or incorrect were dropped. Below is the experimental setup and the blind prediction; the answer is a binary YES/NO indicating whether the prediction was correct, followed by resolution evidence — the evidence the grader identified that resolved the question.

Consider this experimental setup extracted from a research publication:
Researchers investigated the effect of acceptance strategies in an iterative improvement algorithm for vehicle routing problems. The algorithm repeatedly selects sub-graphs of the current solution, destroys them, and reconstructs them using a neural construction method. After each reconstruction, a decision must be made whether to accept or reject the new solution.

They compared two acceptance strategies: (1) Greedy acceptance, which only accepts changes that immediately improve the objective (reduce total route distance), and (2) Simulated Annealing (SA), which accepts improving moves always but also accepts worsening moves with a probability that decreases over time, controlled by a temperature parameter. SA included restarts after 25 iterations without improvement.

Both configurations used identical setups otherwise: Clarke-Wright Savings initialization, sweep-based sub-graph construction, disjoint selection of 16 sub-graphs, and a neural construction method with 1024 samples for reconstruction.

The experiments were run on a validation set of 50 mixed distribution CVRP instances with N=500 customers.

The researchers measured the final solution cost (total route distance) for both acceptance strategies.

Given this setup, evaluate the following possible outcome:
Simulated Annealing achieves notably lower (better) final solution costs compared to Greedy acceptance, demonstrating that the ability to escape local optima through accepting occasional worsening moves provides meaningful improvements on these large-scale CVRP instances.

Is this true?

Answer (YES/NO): NO